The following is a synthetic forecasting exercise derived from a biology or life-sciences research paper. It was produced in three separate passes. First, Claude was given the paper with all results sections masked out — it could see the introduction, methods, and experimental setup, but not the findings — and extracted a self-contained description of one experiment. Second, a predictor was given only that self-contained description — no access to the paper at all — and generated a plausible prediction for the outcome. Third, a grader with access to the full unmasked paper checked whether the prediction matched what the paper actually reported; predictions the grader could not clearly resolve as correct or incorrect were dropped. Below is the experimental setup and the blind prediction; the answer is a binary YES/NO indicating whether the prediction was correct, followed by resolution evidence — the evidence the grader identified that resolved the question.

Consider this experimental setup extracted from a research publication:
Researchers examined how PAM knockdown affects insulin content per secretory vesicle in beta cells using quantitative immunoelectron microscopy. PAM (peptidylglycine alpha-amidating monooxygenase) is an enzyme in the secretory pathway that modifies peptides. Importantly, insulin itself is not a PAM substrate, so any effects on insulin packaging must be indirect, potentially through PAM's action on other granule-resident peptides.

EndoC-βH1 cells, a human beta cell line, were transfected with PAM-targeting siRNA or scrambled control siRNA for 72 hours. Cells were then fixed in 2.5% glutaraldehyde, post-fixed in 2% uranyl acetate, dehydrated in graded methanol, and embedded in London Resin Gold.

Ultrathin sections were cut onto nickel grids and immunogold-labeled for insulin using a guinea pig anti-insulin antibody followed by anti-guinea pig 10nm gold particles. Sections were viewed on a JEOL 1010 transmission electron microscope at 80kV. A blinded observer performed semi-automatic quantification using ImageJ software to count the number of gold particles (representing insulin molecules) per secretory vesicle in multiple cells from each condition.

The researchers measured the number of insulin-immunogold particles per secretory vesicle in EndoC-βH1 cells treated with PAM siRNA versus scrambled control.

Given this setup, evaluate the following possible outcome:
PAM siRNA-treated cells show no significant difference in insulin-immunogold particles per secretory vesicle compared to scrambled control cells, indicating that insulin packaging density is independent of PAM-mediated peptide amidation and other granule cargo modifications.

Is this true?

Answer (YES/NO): NO